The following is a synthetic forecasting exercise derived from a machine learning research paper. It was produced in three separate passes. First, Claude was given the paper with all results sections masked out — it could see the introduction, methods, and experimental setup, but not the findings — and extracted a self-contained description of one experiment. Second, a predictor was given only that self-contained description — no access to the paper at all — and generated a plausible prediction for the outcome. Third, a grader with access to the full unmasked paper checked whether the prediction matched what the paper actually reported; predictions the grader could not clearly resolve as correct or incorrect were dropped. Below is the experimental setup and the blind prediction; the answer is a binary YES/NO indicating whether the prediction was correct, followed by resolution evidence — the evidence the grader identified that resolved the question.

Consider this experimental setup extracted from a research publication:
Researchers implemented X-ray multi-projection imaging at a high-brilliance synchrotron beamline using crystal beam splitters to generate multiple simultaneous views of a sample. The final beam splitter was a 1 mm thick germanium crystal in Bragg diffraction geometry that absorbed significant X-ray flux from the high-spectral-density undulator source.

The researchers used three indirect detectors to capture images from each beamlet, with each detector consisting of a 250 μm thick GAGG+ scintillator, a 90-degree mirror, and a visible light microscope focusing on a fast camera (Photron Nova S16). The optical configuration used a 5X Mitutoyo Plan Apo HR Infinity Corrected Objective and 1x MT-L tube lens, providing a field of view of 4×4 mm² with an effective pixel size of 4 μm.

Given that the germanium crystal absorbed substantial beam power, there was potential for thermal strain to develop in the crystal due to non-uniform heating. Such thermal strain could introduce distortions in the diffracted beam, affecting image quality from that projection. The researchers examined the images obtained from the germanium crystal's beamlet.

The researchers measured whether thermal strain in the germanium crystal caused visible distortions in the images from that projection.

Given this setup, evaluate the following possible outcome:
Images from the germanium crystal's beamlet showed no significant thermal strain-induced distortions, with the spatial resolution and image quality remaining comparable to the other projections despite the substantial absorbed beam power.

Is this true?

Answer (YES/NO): YES